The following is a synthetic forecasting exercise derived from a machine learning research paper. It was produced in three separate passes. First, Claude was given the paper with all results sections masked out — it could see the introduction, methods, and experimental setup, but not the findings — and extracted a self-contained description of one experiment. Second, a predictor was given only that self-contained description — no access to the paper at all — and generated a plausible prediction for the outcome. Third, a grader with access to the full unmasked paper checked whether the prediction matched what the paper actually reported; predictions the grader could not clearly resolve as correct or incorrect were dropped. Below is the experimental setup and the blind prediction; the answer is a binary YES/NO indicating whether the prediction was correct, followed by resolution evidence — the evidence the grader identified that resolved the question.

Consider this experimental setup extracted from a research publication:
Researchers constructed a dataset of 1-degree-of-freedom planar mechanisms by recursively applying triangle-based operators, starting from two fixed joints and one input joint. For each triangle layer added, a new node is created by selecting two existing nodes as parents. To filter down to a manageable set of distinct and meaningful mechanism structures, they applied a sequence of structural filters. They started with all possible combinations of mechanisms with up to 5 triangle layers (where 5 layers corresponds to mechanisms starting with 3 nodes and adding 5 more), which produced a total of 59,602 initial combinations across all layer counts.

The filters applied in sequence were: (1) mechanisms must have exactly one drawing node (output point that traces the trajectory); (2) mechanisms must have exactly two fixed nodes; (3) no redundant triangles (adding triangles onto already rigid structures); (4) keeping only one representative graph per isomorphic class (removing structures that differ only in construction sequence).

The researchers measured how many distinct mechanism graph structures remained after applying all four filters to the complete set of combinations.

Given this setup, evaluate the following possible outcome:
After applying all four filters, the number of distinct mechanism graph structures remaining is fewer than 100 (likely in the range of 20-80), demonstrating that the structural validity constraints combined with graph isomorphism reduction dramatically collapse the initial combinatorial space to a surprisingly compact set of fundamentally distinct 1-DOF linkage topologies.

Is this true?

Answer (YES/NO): NO